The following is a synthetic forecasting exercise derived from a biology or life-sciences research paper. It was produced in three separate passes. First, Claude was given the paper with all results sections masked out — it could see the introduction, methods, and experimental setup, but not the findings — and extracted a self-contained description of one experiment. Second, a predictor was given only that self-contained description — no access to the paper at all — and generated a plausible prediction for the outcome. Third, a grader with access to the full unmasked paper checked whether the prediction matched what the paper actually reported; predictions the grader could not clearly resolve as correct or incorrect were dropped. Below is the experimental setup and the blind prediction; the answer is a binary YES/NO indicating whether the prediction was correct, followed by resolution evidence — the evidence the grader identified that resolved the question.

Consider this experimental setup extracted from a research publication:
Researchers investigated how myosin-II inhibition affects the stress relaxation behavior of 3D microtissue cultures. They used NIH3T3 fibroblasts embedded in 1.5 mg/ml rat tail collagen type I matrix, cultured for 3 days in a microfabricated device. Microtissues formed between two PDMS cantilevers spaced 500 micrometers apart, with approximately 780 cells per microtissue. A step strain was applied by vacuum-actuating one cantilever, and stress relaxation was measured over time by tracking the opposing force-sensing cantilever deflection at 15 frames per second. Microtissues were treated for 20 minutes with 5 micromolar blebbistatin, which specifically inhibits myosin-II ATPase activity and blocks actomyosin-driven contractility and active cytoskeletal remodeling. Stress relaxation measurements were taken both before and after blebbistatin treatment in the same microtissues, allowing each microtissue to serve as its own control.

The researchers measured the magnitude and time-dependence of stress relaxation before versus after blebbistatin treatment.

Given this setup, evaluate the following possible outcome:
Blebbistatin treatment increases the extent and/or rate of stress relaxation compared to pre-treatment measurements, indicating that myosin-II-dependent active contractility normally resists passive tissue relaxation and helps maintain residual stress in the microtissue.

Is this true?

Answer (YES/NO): NO